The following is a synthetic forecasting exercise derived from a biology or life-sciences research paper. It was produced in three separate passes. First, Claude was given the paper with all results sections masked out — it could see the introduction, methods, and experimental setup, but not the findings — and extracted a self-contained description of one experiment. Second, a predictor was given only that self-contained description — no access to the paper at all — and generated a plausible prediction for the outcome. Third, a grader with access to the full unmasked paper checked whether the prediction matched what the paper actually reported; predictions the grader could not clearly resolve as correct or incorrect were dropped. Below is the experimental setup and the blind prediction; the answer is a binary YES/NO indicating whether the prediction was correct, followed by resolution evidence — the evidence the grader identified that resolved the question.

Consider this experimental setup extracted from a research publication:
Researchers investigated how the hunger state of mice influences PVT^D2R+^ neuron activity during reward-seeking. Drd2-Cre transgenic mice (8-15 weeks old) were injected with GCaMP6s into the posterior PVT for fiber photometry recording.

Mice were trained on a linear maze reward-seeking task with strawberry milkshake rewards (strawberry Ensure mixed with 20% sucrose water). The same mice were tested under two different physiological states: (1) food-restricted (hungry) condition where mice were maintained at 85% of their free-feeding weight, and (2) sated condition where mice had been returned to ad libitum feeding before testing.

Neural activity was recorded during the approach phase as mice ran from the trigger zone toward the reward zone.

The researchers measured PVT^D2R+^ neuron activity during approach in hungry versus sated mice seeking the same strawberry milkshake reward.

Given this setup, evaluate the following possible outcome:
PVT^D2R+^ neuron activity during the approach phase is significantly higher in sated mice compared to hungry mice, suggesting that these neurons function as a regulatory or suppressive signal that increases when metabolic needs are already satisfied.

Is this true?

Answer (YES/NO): NO